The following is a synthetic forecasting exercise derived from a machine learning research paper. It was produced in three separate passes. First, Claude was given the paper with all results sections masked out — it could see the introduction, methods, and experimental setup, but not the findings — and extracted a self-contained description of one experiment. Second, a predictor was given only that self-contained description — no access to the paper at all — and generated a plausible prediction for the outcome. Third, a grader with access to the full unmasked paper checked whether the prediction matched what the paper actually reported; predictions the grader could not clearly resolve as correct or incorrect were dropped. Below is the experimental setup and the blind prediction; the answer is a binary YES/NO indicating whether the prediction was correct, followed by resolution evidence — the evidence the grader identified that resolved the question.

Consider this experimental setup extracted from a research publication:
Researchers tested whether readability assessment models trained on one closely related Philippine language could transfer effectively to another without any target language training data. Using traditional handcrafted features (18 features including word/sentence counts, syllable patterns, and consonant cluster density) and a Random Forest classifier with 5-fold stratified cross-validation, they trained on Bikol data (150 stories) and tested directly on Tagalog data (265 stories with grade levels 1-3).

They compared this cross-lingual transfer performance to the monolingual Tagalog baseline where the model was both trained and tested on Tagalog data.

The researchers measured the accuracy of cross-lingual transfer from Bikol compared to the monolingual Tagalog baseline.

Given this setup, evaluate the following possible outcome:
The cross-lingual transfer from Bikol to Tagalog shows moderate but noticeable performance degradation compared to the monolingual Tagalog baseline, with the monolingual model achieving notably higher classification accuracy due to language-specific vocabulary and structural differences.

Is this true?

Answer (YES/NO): NO